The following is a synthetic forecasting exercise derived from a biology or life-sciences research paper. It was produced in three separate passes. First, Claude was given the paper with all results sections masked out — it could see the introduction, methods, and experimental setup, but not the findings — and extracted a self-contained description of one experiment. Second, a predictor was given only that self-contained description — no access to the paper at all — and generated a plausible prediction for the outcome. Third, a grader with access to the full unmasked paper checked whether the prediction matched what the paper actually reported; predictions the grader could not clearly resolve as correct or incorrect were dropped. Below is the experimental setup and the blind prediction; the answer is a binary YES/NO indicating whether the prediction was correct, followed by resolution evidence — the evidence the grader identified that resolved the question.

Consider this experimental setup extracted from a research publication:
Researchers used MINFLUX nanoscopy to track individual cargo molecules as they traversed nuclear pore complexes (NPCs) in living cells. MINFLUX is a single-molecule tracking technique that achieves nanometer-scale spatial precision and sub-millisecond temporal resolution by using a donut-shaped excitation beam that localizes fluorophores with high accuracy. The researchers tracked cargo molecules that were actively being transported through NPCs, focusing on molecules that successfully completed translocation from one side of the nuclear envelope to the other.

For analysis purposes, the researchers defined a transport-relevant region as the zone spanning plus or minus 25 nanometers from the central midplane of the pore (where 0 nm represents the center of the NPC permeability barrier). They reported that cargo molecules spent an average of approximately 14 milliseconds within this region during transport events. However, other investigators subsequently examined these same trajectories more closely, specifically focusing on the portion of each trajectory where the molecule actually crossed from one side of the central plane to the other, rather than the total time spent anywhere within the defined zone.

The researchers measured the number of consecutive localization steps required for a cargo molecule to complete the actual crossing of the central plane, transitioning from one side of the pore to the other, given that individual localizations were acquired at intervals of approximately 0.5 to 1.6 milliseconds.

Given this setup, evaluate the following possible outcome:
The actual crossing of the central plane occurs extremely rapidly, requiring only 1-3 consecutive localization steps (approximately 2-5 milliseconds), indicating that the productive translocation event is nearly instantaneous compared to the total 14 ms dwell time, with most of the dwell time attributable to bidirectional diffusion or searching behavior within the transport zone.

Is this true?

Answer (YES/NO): NO